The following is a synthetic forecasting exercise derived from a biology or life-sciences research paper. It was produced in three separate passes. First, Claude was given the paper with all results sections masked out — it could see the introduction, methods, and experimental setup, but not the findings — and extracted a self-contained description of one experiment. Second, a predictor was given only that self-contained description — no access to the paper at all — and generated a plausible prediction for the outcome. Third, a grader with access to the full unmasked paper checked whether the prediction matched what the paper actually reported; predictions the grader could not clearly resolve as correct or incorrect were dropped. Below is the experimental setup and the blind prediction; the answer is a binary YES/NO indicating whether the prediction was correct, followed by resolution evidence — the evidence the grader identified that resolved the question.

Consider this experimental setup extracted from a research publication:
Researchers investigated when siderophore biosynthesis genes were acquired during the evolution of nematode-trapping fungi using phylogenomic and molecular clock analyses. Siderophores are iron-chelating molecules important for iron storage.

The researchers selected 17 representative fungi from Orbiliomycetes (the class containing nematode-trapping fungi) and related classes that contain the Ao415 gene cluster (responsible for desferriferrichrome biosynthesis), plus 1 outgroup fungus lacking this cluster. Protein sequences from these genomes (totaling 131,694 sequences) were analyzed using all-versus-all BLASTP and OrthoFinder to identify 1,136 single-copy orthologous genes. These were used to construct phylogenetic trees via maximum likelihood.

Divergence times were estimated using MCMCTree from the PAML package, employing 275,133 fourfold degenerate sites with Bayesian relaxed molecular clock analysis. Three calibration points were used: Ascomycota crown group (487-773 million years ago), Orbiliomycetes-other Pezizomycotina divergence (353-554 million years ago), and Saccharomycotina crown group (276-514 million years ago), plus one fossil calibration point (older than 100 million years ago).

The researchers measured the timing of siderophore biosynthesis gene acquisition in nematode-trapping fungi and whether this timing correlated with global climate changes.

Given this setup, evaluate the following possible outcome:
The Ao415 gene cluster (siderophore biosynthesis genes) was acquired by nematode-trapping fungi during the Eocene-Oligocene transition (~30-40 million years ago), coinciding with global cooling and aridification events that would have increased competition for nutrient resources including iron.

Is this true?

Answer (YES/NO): NO